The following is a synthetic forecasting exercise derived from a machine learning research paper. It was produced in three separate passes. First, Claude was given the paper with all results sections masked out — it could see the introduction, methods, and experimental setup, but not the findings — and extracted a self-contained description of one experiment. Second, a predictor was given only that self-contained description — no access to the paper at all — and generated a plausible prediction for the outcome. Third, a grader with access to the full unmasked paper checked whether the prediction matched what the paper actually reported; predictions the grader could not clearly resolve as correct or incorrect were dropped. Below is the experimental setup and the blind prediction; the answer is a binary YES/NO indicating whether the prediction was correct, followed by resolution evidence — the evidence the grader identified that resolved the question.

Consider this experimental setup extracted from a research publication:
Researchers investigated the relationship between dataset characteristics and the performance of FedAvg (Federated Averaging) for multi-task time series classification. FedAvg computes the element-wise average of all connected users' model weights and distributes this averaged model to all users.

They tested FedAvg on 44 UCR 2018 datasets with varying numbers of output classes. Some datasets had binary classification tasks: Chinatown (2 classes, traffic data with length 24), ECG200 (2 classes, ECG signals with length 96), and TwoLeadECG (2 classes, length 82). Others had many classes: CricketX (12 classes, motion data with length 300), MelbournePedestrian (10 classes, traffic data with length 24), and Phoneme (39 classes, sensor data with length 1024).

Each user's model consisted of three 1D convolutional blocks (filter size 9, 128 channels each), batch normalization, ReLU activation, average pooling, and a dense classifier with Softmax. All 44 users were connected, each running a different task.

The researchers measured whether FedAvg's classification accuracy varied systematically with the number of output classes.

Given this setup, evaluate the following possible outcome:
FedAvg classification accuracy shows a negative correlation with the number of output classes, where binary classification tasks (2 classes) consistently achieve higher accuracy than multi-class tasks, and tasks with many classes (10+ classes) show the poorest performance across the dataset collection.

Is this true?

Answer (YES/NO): YES